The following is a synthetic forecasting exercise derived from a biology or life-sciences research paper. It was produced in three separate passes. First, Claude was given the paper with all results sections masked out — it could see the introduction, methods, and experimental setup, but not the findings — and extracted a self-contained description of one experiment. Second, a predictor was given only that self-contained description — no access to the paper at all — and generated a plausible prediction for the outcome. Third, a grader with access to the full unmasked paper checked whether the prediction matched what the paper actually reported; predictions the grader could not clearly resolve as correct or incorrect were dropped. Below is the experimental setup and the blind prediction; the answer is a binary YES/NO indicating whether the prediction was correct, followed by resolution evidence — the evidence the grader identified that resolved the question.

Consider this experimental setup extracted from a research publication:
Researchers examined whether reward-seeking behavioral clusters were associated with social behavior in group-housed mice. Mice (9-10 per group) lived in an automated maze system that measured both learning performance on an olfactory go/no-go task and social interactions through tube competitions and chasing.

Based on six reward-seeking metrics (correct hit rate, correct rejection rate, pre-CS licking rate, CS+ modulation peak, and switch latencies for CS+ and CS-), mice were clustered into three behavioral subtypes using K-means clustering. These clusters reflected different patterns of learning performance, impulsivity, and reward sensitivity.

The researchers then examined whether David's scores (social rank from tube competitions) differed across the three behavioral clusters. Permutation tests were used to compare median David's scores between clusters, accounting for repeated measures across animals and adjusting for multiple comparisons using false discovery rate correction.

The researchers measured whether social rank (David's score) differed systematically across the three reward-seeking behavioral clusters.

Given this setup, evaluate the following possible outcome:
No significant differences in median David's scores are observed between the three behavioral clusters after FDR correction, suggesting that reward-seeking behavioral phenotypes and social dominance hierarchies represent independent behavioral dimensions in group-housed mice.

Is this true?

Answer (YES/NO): YES